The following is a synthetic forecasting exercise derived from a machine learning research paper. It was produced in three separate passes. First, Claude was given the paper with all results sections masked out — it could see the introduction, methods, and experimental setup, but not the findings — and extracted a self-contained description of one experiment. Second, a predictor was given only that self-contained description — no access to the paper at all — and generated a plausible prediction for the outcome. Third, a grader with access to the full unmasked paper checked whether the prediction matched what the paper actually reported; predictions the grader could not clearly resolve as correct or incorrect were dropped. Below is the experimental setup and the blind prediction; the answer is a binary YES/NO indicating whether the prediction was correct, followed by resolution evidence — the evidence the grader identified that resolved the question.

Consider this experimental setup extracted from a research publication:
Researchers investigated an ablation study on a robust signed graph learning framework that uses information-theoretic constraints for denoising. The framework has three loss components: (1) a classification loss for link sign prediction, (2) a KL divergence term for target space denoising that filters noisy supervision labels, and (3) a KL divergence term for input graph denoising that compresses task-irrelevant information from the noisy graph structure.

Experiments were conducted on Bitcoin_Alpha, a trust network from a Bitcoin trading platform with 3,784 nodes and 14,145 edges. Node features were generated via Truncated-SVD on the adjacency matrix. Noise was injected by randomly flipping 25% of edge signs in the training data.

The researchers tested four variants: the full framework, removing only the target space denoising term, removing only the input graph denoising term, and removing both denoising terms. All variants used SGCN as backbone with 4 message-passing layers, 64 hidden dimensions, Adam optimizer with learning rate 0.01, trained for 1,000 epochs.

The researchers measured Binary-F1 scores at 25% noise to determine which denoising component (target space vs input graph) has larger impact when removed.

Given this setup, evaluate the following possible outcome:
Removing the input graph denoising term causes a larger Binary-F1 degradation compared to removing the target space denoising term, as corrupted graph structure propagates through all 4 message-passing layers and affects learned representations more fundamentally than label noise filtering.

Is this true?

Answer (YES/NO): NO